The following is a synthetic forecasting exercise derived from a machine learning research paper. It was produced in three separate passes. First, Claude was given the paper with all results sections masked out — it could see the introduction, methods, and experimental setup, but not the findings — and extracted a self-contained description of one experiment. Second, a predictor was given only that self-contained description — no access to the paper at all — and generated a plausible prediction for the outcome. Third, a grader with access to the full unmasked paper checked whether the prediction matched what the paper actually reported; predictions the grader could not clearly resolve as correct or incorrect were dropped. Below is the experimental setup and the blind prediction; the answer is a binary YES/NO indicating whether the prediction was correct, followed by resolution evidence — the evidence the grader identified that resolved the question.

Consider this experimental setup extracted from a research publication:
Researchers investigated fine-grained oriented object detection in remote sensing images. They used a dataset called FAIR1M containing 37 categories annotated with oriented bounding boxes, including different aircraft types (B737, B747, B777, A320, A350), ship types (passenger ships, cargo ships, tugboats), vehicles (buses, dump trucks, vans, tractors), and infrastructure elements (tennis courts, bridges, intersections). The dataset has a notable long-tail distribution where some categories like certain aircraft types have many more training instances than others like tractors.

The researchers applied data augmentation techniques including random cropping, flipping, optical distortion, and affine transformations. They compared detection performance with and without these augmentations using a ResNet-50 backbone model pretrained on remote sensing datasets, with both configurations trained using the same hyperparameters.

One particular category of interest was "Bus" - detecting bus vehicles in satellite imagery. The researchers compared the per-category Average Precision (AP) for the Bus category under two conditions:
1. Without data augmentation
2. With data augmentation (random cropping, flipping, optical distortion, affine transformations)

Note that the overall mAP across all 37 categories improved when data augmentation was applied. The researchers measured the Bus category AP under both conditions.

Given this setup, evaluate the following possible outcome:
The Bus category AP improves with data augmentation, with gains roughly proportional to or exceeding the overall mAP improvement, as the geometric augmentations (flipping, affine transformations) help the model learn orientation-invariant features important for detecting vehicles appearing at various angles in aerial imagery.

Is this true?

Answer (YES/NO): NO